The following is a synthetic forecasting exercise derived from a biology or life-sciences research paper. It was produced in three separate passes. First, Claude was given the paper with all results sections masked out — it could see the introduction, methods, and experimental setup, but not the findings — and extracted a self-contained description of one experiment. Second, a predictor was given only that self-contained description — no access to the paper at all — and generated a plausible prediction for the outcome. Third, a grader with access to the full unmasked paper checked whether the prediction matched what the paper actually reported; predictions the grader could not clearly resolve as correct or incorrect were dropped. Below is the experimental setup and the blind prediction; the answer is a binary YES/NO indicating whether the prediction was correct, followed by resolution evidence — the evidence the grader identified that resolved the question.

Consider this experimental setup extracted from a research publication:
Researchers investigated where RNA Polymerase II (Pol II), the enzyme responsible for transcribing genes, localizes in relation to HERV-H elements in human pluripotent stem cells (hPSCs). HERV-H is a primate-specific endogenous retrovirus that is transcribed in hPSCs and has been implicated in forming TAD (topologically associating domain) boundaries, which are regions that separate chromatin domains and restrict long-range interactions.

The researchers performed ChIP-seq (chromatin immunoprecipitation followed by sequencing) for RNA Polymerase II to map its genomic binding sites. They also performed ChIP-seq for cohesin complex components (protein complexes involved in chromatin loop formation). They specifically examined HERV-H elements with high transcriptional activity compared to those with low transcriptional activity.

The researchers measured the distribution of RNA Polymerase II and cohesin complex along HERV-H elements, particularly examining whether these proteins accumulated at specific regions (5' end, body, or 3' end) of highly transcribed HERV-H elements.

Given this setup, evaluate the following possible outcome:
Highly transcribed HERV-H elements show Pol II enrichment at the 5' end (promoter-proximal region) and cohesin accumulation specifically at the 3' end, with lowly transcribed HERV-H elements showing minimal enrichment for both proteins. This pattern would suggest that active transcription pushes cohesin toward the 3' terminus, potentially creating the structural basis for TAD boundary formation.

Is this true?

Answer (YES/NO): NO